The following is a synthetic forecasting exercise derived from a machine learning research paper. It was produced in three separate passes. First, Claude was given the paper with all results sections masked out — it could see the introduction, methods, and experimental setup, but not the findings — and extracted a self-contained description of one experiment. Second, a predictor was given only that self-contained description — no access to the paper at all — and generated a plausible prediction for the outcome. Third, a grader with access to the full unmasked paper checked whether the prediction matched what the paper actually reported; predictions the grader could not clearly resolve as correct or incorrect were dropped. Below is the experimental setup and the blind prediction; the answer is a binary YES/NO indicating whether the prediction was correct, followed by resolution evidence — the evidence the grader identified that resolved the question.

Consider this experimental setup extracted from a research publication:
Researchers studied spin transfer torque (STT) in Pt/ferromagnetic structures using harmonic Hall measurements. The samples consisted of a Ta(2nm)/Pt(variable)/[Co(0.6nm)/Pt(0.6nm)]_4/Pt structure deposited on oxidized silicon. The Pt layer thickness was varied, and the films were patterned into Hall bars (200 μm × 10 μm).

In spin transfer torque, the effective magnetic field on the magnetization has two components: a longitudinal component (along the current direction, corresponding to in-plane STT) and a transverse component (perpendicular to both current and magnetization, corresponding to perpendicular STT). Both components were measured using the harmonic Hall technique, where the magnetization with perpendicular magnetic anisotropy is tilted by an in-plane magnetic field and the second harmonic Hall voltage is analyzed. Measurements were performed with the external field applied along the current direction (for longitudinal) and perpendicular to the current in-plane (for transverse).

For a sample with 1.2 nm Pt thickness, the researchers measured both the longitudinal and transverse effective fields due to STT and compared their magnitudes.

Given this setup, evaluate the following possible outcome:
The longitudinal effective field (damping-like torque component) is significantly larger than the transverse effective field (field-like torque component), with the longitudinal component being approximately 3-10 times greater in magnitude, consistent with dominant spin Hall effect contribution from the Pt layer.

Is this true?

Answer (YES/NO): YES